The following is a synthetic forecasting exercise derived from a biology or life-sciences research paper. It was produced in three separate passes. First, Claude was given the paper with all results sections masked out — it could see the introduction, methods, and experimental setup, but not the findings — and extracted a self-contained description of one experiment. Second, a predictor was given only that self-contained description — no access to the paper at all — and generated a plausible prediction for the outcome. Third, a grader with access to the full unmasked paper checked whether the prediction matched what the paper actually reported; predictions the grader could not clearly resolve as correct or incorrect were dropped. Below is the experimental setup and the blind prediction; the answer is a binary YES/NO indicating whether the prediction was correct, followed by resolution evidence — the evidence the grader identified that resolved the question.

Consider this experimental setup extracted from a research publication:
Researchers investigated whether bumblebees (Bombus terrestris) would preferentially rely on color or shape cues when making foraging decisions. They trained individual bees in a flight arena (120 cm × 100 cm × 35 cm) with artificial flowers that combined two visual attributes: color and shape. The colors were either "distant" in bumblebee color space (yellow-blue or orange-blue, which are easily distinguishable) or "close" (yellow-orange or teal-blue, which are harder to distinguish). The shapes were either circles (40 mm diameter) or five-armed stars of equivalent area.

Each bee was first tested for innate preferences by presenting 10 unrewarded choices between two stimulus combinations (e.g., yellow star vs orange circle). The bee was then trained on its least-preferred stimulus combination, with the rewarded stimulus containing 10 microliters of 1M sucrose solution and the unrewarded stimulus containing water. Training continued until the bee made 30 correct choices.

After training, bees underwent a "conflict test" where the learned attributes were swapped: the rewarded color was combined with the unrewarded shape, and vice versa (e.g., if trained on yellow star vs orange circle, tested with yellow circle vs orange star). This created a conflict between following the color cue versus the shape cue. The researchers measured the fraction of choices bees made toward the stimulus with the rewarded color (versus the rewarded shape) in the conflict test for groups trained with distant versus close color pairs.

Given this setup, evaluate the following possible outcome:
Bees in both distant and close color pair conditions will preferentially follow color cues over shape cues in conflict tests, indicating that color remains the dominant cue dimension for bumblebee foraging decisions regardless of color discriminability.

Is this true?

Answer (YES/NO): NO